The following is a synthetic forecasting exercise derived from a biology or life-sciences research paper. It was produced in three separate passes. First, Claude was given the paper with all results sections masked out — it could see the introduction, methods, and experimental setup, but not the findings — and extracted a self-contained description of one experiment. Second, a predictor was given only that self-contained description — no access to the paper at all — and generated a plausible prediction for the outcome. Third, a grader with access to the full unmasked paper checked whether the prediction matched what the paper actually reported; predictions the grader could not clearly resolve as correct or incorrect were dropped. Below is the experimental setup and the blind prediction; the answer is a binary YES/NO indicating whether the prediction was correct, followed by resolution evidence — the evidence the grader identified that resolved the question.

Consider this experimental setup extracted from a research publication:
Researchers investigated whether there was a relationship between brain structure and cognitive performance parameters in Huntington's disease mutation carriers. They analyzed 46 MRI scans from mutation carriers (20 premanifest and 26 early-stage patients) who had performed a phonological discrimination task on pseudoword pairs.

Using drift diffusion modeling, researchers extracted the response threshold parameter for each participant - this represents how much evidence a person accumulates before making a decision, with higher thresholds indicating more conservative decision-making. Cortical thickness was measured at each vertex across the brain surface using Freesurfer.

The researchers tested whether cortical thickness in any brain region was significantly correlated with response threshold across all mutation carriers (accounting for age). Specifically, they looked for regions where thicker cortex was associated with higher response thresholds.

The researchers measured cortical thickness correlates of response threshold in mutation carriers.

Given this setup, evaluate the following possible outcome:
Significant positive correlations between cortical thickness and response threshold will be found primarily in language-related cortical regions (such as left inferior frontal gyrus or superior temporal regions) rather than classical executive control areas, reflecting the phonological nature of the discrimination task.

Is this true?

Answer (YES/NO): NO